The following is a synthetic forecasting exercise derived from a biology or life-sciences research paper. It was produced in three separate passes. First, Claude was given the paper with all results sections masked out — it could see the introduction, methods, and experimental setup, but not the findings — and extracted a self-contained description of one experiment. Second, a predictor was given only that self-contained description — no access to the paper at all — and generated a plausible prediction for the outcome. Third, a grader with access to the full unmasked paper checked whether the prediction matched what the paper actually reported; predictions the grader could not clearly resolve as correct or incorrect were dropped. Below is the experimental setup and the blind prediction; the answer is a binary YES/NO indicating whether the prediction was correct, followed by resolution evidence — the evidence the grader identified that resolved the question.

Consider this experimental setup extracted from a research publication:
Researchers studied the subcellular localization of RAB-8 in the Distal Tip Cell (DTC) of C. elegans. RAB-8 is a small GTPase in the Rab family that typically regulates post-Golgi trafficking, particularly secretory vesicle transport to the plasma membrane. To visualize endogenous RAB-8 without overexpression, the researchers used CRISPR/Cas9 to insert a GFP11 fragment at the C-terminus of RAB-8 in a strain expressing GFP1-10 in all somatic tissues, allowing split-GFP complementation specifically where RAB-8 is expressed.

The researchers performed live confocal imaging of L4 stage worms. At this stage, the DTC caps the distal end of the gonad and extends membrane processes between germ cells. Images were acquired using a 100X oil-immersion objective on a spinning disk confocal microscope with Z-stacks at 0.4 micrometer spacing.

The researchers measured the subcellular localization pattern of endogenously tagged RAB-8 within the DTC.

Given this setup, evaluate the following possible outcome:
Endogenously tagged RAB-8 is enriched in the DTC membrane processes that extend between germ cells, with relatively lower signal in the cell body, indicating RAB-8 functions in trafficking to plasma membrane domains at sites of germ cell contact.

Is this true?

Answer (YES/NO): NO